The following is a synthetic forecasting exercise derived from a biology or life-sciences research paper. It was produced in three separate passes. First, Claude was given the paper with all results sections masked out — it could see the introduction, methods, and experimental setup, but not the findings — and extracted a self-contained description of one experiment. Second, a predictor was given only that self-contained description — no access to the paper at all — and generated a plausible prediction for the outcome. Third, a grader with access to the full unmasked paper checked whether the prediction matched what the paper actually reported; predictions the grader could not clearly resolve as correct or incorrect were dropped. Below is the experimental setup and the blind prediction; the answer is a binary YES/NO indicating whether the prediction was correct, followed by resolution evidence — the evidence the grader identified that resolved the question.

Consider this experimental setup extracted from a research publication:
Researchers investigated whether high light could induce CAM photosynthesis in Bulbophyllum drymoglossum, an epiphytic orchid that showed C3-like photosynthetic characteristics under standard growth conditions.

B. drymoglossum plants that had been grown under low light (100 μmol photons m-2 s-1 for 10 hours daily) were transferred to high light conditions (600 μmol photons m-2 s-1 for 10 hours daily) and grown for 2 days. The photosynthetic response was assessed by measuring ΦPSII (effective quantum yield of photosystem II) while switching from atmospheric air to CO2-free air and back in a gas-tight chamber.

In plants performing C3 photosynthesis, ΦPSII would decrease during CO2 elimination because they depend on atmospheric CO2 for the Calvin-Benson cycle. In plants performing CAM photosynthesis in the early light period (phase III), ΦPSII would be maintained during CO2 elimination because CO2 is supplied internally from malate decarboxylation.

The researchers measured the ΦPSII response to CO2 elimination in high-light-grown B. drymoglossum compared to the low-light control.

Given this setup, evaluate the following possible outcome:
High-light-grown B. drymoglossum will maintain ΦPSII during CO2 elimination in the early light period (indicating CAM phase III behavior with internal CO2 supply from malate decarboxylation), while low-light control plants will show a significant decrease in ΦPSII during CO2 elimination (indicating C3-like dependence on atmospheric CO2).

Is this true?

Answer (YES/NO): NO